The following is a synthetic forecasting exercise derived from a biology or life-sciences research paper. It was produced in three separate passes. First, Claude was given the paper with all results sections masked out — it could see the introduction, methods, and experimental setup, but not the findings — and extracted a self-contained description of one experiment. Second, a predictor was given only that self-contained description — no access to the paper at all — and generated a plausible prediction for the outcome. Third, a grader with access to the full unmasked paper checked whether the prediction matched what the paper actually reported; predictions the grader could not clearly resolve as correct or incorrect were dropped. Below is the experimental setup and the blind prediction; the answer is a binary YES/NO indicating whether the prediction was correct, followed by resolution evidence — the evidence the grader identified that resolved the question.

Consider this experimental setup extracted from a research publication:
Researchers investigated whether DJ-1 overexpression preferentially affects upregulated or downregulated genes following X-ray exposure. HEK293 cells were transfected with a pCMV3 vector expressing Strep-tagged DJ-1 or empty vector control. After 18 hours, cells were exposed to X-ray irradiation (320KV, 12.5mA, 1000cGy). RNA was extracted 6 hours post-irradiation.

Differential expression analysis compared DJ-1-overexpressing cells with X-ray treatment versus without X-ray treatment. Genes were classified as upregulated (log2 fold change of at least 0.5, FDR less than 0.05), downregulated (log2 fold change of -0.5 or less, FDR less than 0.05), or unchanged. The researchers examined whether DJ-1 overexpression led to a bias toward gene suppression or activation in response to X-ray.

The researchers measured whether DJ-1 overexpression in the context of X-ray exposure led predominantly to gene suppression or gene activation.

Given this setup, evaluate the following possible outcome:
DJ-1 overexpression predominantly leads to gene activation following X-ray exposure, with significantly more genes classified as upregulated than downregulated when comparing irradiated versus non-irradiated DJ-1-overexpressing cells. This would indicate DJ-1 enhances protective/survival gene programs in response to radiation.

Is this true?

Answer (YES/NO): NO